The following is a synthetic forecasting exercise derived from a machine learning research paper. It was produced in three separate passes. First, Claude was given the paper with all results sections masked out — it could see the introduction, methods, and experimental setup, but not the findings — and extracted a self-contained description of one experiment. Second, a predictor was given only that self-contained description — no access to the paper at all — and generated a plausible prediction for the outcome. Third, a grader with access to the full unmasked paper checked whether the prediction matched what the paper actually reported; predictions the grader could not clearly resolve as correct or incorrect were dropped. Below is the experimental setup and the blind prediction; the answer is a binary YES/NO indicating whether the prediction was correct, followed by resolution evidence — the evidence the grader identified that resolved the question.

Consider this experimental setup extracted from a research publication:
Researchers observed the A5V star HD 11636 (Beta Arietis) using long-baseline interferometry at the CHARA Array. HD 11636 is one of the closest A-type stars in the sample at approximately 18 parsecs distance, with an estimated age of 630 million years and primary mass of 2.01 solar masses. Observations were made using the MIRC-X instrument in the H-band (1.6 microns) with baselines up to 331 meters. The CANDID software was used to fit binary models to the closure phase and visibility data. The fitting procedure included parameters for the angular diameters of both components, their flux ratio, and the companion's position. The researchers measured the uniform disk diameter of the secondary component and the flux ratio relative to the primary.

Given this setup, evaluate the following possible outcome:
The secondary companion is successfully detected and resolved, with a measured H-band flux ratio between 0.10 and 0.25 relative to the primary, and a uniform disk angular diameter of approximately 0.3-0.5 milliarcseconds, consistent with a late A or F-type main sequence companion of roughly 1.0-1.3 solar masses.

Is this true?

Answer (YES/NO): NO